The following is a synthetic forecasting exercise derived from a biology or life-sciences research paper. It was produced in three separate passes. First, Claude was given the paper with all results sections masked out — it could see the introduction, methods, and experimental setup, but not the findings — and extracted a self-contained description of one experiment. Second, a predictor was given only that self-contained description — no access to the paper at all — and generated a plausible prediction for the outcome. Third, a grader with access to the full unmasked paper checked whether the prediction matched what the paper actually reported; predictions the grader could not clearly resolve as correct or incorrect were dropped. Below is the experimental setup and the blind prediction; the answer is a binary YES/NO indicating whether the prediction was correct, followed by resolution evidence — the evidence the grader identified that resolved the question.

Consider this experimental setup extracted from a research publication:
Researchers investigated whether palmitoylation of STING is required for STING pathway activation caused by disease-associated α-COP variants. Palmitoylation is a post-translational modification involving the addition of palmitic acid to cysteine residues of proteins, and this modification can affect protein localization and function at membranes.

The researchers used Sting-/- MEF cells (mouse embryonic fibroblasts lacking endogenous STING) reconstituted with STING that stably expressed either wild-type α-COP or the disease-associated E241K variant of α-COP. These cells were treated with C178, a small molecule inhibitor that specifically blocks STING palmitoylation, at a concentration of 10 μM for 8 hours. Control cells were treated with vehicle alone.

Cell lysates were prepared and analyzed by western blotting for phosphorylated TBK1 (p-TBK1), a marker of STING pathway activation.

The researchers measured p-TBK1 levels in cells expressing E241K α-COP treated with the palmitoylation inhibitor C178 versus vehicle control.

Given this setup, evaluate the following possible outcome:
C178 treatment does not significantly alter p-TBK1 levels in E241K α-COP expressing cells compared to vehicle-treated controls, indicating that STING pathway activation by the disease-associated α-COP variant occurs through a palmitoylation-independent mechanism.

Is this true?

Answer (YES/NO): NO